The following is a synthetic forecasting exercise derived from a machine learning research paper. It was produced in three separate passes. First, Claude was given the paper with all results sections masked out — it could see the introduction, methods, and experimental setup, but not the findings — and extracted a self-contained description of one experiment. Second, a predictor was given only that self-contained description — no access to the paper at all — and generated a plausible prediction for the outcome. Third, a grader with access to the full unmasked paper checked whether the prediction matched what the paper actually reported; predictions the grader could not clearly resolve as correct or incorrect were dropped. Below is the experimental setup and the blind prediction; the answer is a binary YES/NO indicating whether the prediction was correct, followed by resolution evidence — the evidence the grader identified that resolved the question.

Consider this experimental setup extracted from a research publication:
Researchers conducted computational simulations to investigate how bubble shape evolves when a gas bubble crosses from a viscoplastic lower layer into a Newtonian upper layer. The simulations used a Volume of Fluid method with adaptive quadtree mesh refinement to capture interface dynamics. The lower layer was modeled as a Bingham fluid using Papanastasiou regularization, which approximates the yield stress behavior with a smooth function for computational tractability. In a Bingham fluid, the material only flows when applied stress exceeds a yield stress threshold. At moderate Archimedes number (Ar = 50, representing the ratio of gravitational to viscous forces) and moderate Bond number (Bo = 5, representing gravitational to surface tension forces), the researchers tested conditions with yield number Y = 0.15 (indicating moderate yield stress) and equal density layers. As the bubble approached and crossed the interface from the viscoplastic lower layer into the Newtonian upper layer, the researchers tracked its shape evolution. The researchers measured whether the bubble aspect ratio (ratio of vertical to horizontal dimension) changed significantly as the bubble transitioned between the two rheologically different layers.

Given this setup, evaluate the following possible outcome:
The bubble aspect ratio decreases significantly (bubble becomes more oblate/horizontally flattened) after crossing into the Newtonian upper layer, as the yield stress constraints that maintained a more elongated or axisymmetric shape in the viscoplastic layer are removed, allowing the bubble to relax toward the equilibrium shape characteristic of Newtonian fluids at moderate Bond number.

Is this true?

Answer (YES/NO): NO